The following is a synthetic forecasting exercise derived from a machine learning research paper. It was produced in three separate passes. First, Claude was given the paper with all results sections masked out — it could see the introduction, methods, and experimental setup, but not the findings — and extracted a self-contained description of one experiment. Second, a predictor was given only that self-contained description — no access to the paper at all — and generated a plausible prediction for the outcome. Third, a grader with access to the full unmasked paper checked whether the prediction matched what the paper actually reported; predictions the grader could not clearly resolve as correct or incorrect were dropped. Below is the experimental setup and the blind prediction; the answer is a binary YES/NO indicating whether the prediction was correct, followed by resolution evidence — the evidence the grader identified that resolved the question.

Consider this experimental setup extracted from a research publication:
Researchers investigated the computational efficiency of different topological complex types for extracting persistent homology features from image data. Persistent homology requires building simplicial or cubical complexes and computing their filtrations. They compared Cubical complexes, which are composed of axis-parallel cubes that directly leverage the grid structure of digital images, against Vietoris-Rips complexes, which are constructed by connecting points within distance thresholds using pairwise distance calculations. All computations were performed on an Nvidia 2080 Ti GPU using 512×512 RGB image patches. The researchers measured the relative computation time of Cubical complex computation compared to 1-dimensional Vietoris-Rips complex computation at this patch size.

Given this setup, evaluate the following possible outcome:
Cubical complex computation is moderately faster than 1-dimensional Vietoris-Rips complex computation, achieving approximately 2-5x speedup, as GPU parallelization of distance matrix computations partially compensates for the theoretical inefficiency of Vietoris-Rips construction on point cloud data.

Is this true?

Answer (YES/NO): NO